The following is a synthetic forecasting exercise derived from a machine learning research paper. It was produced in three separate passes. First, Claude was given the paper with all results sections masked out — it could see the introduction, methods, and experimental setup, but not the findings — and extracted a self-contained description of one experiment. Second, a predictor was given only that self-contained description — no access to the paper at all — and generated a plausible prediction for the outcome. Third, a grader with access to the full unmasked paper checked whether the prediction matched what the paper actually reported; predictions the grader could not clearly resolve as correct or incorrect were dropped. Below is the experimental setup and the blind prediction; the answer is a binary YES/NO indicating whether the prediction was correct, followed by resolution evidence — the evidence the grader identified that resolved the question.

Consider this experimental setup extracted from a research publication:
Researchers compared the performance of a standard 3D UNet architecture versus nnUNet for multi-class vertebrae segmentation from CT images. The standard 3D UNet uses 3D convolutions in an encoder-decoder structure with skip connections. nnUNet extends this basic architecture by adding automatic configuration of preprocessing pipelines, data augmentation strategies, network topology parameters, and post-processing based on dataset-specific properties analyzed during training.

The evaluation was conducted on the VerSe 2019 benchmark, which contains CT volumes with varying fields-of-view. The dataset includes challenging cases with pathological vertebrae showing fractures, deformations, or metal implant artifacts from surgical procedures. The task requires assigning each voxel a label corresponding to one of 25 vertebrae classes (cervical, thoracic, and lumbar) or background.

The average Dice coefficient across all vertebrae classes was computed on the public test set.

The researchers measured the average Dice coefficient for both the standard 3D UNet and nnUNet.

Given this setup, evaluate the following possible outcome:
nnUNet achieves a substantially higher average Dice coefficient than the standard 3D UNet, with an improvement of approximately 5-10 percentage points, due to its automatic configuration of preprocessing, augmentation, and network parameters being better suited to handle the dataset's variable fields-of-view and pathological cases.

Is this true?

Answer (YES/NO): NO